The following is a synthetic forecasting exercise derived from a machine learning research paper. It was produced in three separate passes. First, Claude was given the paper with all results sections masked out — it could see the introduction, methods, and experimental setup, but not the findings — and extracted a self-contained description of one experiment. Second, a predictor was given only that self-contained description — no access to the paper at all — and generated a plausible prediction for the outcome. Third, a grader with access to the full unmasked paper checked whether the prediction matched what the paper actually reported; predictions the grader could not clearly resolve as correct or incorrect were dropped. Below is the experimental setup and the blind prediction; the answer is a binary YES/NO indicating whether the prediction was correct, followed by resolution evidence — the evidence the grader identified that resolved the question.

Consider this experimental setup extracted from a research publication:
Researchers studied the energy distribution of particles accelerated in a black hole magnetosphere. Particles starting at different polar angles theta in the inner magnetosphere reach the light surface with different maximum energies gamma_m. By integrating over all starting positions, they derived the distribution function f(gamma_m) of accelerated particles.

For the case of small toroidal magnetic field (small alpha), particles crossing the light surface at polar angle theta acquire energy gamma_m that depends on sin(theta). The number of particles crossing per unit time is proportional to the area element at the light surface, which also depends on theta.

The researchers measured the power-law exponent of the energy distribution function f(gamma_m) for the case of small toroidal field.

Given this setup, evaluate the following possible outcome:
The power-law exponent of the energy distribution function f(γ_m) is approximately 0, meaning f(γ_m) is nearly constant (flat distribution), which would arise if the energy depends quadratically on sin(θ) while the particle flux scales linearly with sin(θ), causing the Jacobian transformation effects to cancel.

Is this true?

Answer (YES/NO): NO